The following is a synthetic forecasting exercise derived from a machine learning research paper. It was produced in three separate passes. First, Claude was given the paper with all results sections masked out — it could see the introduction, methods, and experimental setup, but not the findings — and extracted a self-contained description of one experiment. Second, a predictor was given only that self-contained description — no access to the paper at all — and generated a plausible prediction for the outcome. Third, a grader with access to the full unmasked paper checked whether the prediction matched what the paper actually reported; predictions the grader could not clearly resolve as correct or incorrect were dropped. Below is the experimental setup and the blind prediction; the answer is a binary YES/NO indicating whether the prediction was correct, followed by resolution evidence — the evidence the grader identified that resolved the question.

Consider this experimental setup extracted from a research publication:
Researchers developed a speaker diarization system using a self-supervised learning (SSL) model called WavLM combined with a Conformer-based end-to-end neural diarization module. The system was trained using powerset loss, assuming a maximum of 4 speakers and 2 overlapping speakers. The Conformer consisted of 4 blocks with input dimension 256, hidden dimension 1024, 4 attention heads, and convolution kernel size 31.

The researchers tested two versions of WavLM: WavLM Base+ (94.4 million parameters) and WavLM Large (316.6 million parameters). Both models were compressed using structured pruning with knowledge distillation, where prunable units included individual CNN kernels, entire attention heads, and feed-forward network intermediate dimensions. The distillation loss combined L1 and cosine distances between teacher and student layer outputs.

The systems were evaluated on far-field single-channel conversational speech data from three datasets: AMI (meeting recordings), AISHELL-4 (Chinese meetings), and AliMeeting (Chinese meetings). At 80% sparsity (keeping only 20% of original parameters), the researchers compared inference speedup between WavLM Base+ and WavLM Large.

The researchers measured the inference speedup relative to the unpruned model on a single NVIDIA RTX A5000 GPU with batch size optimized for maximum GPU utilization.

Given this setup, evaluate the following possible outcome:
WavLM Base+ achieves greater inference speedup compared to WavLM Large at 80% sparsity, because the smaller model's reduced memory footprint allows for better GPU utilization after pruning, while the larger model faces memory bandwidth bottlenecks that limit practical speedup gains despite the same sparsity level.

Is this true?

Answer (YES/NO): YES